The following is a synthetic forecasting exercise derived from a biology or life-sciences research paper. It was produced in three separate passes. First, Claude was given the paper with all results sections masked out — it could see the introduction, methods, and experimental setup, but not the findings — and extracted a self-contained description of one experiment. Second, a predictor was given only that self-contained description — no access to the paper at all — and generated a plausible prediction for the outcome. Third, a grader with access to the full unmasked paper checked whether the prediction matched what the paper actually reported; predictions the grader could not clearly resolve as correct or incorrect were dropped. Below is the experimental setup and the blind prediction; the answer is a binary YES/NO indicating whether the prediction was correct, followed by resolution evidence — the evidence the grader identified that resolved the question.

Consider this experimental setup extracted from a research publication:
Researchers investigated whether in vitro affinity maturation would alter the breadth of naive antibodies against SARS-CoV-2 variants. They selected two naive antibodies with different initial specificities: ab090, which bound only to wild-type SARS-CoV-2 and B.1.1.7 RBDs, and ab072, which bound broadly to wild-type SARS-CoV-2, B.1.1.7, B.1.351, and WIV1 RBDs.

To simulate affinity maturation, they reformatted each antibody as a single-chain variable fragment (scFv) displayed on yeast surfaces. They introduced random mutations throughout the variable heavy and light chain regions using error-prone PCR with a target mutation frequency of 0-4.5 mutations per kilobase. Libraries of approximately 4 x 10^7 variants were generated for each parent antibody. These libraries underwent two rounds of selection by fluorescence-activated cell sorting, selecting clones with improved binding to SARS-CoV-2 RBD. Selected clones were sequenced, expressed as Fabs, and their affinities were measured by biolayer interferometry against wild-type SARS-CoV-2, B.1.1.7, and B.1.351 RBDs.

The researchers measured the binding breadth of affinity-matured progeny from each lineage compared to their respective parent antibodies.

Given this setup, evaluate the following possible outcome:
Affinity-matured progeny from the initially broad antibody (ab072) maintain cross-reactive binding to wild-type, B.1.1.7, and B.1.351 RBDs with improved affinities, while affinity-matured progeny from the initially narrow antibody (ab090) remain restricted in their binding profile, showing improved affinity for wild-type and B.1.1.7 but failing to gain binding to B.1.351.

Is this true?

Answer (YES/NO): YES